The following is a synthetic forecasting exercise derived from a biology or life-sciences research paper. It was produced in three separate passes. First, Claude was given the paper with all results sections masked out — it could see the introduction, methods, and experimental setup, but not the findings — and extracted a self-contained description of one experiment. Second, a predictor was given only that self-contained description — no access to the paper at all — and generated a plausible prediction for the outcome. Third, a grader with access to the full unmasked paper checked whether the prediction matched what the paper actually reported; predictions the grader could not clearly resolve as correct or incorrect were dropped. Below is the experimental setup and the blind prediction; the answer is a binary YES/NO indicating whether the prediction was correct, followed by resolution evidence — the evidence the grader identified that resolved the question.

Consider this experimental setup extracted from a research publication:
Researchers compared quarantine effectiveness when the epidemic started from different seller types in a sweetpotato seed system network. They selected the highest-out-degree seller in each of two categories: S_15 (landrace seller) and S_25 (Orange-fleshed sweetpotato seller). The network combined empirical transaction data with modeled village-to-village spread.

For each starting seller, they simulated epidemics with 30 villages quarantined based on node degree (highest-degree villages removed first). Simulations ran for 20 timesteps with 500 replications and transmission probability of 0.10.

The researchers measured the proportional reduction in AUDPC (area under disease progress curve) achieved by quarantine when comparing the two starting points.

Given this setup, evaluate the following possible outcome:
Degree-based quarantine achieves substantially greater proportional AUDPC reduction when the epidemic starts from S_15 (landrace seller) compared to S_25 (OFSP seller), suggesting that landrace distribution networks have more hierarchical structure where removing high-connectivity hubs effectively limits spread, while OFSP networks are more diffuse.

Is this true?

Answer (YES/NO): YES